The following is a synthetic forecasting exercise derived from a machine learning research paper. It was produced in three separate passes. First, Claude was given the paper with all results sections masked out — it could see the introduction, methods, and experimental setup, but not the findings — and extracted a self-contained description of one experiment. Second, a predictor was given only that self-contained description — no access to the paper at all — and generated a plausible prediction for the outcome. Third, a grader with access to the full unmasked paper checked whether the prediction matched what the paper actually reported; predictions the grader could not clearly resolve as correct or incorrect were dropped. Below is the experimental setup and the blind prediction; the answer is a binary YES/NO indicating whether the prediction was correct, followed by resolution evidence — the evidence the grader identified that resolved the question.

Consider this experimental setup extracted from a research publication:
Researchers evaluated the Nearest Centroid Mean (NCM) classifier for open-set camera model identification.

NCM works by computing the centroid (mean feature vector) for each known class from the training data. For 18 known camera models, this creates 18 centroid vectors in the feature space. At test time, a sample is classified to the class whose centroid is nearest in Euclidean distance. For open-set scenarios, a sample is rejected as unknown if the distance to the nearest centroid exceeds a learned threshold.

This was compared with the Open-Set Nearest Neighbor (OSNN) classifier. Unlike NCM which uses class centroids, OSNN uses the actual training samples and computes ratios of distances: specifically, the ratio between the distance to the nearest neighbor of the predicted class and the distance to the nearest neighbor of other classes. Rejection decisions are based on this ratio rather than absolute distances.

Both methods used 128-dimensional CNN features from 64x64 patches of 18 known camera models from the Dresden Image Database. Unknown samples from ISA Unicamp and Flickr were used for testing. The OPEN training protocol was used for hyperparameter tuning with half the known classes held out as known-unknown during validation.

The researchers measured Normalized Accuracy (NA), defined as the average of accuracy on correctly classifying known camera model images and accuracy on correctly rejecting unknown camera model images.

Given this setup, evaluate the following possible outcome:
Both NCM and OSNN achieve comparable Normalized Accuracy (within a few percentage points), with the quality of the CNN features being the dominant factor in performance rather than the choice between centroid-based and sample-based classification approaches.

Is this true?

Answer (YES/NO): NO